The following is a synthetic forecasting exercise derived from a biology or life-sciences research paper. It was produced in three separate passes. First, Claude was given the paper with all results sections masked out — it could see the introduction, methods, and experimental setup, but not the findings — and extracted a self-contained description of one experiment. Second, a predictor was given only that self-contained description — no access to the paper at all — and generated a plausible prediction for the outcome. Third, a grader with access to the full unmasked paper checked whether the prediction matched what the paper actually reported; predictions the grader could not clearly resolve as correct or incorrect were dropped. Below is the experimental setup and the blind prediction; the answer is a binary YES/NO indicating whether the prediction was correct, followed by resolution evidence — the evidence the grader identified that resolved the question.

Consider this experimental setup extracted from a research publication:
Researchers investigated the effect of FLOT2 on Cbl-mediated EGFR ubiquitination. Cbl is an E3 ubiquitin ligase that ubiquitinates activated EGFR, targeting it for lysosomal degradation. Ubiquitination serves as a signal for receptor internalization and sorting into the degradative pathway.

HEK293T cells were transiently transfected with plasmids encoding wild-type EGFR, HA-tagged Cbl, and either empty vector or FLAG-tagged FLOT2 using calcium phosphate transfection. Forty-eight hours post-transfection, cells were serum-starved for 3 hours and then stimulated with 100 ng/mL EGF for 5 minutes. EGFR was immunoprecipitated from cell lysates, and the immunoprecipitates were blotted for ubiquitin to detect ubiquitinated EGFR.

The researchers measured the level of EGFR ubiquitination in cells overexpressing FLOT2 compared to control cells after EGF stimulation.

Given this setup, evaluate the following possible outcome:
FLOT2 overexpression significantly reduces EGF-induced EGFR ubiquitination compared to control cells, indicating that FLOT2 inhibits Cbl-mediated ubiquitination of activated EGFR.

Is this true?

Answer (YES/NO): YES